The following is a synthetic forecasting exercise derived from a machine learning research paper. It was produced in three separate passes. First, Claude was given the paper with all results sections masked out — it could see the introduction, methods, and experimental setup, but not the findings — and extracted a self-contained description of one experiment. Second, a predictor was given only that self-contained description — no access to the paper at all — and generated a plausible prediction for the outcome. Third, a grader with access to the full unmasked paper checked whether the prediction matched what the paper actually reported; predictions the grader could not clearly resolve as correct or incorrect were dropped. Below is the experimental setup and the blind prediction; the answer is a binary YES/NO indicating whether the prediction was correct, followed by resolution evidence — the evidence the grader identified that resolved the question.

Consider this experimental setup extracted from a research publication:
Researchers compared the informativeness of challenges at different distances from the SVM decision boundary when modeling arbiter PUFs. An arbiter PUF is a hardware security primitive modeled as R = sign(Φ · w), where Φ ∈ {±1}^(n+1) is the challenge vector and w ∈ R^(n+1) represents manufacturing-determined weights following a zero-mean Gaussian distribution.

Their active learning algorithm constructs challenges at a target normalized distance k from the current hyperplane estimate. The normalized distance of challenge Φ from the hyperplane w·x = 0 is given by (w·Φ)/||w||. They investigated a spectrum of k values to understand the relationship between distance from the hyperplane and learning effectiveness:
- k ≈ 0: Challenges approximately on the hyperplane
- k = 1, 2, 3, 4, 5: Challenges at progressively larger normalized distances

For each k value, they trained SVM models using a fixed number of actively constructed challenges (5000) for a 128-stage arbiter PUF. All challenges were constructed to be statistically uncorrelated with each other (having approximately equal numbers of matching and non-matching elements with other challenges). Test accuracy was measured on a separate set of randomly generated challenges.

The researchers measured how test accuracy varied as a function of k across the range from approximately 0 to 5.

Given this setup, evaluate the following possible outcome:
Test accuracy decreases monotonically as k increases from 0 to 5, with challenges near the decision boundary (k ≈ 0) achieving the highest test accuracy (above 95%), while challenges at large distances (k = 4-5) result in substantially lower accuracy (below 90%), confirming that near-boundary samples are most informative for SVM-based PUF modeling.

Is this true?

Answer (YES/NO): YES